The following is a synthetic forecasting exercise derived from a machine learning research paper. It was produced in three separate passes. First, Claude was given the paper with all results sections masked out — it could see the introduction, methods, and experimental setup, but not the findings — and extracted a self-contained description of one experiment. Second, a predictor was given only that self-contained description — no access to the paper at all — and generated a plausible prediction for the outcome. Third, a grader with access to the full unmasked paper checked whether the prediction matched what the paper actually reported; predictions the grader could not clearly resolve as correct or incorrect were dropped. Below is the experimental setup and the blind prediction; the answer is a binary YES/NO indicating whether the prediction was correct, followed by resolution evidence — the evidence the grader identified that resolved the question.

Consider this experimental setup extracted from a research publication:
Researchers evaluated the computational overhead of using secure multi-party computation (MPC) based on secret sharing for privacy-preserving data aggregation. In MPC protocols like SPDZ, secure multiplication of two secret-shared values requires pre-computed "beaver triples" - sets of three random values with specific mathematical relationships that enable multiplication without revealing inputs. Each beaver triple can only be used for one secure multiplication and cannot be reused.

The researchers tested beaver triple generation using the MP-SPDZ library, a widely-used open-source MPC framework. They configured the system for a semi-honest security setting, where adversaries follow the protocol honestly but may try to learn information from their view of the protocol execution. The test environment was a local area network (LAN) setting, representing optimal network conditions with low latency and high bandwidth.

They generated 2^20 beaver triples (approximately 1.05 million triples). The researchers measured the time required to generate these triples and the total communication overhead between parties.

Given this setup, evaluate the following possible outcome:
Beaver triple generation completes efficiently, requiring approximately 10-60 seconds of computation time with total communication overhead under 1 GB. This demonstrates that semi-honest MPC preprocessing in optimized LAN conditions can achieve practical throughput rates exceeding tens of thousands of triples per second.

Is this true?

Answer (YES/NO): NO